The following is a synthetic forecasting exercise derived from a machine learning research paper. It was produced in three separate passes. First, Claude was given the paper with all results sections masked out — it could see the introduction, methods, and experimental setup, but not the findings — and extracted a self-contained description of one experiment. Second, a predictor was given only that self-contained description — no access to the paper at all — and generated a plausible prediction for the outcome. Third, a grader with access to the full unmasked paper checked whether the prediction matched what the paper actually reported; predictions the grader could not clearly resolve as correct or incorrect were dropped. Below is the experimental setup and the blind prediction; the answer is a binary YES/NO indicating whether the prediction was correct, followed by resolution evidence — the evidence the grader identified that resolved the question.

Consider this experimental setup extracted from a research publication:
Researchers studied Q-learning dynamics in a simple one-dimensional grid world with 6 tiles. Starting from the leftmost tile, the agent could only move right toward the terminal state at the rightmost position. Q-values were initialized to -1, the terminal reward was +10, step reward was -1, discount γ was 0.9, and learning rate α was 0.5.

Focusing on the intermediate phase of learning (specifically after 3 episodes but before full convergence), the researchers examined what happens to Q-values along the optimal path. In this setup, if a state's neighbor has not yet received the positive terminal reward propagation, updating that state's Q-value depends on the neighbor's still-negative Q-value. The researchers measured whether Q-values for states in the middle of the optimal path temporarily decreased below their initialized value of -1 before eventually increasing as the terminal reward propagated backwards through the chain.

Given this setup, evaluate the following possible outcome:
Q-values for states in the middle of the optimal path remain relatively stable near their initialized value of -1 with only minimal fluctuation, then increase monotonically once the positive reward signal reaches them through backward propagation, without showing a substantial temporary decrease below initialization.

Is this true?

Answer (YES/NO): NO